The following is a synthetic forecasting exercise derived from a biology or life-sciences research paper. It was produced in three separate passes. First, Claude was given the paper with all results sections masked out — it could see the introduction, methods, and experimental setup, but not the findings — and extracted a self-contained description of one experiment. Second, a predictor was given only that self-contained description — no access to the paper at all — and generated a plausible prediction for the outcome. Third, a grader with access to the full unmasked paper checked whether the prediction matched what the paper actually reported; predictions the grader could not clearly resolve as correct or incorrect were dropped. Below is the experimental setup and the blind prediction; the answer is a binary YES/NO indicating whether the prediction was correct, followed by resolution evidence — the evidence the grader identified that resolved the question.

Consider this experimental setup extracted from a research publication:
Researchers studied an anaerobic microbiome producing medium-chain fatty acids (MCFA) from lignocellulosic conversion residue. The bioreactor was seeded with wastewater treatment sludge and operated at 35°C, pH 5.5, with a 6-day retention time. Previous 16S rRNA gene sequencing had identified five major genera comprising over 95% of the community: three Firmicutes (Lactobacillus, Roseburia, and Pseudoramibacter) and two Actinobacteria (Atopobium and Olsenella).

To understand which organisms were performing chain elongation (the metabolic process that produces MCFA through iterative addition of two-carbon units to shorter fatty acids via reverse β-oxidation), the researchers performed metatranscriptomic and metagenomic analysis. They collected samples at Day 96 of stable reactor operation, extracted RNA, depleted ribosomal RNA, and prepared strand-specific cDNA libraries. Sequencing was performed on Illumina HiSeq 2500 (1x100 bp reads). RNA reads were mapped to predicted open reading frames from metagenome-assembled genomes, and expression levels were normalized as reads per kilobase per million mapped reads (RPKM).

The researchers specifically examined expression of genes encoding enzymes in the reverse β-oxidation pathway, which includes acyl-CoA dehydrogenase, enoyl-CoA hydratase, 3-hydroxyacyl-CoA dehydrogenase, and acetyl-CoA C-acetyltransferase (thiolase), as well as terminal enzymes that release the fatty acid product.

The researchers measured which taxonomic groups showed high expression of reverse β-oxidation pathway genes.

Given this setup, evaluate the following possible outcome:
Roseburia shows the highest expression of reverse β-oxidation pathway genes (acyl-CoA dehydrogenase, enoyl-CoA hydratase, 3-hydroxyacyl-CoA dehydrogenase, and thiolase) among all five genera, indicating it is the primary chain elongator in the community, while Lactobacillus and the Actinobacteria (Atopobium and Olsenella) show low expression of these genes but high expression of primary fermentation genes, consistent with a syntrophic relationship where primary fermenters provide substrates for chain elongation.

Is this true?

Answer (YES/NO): NO